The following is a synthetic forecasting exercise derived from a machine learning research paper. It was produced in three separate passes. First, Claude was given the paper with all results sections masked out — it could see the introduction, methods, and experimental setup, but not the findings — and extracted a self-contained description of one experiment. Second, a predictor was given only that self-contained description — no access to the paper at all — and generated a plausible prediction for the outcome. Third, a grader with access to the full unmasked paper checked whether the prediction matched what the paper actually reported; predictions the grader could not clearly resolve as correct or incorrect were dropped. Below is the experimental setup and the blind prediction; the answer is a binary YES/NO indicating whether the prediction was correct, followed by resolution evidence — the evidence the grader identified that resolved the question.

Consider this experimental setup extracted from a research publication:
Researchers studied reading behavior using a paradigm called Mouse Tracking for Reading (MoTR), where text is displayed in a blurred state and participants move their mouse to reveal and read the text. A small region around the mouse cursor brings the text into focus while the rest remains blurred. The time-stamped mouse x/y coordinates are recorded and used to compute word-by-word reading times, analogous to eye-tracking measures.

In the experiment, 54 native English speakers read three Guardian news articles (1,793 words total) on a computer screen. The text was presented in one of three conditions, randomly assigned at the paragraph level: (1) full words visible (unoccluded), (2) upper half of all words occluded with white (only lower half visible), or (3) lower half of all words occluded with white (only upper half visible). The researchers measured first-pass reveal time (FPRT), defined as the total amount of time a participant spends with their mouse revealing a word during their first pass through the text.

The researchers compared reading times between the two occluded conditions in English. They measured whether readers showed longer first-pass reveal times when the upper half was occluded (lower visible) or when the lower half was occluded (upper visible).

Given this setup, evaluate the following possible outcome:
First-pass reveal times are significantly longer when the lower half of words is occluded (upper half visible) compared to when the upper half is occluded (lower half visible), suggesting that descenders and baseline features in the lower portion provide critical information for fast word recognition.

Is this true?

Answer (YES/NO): NO